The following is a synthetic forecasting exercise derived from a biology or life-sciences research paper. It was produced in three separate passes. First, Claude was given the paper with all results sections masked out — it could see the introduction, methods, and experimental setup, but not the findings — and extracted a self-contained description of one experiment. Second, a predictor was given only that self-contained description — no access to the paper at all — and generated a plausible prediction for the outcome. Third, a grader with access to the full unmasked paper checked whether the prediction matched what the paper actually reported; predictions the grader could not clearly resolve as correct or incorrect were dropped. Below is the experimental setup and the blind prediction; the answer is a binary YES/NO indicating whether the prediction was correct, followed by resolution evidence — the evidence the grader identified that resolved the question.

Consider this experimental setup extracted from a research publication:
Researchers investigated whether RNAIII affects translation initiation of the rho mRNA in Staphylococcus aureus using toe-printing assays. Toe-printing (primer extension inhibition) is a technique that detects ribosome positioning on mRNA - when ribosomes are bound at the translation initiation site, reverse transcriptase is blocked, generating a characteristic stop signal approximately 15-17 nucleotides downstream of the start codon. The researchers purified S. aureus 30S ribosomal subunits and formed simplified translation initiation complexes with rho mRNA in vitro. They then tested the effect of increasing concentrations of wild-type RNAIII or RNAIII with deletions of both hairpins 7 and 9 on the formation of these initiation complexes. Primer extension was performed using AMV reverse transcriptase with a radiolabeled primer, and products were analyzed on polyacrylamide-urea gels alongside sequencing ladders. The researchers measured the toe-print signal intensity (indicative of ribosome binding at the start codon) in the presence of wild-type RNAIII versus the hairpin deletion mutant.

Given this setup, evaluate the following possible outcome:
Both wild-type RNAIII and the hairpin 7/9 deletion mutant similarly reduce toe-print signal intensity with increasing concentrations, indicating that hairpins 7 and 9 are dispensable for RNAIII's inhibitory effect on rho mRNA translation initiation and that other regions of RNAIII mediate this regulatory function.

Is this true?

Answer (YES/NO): NO